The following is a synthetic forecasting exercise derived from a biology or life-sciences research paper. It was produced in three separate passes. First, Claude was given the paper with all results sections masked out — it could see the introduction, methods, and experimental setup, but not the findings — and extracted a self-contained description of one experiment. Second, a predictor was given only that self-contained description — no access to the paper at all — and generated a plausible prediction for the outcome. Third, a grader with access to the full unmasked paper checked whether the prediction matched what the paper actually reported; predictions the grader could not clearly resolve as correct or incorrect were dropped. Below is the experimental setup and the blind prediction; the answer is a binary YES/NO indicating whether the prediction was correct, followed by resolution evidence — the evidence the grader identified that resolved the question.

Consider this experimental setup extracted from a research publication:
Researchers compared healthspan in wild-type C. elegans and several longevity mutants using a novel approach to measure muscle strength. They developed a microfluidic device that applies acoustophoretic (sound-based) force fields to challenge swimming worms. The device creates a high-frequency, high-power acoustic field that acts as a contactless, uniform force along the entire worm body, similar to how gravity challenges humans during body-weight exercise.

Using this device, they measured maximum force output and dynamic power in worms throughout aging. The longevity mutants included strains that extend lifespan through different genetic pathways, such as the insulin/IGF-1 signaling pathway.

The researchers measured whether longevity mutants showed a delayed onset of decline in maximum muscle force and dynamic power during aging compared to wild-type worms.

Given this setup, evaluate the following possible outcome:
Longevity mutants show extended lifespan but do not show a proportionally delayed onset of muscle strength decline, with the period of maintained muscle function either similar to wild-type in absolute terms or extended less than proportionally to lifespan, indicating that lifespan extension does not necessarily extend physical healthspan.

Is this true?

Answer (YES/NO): NO